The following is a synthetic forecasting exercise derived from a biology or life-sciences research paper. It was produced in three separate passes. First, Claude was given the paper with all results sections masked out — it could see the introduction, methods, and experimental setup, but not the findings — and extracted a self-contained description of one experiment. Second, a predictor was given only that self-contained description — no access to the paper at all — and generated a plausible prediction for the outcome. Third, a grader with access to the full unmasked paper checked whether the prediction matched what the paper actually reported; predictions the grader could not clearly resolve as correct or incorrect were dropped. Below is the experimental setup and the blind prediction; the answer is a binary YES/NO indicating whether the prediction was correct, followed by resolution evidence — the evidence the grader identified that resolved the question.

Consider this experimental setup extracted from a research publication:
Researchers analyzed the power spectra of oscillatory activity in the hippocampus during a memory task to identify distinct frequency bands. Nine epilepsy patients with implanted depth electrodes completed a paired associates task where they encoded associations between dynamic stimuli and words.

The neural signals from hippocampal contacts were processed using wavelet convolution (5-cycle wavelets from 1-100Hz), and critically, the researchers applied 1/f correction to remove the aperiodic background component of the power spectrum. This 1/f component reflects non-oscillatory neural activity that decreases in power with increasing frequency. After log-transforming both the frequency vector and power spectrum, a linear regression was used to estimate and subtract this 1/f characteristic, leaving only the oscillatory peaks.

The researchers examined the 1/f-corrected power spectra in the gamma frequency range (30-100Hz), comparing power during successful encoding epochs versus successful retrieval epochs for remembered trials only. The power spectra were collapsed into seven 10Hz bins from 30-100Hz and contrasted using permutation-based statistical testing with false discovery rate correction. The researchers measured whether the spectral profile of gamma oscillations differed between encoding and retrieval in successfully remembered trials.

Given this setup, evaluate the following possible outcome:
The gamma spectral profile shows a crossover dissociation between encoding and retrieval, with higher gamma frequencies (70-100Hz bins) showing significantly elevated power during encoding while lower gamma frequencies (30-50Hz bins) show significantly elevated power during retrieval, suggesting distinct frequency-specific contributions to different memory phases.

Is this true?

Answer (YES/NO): NO